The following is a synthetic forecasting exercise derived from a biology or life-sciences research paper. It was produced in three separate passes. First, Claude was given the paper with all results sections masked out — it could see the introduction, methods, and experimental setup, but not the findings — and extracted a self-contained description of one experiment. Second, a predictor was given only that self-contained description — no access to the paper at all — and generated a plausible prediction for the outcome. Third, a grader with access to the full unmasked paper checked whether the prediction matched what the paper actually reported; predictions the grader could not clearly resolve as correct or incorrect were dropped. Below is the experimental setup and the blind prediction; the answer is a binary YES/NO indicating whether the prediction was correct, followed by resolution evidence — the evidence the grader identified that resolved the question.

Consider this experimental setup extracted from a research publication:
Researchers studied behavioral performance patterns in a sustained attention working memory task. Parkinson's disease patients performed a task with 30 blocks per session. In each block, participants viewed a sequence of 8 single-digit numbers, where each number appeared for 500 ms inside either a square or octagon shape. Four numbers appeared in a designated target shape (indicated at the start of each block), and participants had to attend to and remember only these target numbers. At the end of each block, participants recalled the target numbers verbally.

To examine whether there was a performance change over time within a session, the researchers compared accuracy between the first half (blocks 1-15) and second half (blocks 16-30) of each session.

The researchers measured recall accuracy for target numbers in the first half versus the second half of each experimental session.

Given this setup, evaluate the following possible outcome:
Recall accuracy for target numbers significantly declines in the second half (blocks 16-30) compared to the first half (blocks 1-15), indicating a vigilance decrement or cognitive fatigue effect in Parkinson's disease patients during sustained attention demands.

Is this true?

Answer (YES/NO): NO